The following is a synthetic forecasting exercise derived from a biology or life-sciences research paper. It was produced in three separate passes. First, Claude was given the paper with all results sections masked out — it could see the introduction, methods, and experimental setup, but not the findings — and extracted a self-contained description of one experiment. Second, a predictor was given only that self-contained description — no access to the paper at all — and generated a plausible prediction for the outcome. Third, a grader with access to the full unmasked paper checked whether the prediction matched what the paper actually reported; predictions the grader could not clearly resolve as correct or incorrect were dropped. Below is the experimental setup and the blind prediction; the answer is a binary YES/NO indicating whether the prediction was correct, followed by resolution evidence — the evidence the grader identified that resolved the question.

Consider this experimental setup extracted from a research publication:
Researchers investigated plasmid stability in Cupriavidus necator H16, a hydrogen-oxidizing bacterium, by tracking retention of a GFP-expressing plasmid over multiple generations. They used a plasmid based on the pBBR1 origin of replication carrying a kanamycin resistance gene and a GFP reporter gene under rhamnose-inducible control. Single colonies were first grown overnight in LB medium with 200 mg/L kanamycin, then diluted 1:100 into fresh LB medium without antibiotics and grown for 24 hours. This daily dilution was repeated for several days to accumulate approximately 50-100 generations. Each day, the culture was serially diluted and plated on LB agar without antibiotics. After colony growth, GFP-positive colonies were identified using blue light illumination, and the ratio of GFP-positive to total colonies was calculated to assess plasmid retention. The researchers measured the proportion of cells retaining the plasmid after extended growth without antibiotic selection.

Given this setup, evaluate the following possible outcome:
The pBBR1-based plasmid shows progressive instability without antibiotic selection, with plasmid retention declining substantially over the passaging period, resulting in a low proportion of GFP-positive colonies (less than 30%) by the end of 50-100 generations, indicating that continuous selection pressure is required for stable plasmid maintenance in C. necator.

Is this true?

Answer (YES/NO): YES